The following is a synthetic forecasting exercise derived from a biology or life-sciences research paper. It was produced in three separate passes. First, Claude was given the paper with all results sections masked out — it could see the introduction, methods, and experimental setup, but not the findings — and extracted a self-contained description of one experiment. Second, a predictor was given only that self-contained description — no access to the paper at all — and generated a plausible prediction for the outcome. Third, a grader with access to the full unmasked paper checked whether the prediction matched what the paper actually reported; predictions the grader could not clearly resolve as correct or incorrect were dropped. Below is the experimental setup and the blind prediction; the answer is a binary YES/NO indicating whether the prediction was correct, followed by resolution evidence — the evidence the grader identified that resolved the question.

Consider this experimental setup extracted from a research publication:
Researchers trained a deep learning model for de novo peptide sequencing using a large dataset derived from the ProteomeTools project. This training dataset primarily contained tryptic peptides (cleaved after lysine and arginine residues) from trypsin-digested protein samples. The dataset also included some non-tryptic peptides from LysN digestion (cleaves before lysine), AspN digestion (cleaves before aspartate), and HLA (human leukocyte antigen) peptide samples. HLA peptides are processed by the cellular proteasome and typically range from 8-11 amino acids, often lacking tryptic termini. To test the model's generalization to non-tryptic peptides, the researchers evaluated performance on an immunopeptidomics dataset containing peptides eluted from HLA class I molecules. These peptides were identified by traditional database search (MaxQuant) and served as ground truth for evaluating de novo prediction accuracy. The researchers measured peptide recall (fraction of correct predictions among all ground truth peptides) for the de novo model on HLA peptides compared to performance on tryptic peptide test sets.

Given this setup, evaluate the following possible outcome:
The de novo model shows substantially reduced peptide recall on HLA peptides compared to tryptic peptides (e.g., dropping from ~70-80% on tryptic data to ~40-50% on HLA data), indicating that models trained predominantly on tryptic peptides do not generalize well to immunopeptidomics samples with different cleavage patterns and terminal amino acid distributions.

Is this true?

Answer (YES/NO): NO